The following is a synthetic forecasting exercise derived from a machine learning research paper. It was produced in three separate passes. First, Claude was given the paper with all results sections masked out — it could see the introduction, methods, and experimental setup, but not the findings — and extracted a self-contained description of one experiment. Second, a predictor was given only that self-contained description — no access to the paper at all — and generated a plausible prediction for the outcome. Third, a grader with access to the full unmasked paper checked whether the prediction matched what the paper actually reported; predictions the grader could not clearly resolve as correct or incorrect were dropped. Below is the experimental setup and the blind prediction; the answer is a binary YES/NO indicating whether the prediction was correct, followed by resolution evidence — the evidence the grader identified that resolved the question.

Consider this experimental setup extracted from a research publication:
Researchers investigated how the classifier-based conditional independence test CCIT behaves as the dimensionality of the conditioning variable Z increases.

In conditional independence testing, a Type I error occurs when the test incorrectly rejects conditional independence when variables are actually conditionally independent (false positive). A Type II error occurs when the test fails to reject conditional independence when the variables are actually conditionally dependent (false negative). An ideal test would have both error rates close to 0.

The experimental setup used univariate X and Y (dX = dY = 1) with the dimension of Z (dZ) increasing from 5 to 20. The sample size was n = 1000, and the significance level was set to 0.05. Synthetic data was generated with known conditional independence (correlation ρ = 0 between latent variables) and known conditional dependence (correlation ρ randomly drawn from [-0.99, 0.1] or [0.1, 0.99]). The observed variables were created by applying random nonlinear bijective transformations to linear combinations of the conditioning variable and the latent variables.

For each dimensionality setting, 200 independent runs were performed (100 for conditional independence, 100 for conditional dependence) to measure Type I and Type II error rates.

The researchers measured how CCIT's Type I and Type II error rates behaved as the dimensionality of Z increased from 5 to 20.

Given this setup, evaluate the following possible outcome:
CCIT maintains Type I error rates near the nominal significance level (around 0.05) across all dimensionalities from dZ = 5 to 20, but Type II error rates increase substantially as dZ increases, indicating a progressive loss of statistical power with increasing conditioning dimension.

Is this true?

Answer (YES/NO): NO